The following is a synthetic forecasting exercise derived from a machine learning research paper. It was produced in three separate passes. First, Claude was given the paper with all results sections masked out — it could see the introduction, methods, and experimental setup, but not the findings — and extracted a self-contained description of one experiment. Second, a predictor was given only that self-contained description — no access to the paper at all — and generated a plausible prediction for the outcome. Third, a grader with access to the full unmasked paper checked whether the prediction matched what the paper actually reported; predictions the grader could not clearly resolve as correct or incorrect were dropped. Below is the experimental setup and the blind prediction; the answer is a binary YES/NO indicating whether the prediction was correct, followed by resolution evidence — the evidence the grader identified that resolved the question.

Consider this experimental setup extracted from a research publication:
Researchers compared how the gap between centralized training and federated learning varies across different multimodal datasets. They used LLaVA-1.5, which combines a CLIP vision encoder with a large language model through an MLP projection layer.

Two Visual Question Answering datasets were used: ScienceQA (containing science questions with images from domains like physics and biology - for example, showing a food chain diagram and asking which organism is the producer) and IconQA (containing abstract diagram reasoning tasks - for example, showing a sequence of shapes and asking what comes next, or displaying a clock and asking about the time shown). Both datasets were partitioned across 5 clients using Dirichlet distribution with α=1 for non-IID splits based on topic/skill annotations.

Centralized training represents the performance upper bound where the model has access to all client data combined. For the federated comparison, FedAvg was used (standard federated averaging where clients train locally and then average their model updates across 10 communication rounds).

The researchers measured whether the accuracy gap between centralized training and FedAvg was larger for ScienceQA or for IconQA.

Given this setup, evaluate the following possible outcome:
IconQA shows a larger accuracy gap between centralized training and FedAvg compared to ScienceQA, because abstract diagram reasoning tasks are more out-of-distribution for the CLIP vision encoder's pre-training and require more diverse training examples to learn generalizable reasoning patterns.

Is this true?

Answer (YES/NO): YES